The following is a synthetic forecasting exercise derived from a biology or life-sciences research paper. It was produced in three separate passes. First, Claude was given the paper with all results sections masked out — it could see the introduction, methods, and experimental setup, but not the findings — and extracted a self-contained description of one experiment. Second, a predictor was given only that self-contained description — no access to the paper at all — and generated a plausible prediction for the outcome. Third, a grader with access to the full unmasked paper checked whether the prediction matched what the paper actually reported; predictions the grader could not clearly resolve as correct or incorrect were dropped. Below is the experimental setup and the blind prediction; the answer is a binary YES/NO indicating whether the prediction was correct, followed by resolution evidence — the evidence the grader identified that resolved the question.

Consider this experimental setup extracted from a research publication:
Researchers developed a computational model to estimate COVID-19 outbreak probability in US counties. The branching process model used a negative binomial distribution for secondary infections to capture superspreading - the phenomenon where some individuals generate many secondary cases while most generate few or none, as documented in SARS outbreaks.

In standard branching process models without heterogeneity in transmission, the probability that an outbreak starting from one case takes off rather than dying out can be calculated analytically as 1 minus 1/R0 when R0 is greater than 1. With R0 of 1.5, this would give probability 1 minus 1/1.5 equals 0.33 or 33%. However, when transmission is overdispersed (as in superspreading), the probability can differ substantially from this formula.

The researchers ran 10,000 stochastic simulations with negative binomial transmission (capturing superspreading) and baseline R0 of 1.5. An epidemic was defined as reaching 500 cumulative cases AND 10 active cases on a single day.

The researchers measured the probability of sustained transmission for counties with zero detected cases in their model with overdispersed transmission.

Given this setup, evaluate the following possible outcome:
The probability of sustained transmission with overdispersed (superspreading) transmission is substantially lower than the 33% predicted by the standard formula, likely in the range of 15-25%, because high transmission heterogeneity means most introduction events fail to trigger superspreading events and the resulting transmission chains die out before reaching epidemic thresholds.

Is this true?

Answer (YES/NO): NO